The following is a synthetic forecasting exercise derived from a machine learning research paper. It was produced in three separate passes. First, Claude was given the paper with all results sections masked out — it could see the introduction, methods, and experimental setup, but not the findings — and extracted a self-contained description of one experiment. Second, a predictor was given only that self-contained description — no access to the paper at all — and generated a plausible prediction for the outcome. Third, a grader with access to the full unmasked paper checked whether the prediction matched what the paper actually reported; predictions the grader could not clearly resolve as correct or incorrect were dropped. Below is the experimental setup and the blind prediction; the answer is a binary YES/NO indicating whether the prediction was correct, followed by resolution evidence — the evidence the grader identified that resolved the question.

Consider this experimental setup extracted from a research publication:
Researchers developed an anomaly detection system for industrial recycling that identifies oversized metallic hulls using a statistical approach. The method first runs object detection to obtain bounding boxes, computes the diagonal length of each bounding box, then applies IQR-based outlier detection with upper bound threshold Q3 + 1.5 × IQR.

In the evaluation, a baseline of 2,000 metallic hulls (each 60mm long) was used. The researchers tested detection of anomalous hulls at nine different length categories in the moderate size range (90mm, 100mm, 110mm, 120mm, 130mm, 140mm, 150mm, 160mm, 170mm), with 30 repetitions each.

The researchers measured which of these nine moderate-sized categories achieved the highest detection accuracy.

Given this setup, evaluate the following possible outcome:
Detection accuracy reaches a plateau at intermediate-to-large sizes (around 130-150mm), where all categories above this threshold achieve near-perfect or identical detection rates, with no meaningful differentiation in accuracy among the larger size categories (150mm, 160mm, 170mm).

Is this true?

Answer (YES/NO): NO